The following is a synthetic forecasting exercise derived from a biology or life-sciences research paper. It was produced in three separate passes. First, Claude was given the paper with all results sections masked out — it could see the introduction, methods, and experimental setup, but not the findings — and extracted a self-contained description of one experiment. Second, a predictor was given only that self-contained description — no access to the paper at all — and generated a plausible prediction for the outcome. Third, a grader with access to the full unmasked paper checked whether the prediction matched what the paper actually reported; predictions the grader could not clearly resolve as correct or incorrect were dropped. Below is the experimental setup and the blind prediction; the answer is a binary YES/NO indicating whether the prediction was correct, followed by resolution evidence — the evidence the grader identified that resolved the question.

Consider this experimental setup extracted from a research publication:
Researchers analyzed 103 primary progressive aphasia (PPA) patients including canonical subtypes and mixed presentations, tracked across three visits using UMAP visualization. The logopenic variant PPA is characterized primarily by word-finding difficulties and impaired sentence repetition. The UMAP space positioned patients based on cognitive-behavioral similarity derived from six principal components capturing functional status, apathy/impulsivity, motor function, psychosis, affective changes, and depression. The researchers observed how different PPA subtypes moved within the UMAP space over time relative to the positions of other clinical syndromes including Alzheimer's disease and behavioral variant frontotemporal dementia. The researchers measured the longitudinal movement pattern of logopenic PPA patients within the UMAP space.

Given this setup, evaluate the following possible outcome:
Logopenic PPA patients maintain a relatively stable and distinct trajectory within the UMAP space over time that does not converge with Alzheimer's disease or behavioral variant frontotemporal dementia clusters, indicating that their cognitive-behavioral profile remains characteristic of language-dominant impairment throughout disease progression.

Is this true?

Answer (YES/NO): NO